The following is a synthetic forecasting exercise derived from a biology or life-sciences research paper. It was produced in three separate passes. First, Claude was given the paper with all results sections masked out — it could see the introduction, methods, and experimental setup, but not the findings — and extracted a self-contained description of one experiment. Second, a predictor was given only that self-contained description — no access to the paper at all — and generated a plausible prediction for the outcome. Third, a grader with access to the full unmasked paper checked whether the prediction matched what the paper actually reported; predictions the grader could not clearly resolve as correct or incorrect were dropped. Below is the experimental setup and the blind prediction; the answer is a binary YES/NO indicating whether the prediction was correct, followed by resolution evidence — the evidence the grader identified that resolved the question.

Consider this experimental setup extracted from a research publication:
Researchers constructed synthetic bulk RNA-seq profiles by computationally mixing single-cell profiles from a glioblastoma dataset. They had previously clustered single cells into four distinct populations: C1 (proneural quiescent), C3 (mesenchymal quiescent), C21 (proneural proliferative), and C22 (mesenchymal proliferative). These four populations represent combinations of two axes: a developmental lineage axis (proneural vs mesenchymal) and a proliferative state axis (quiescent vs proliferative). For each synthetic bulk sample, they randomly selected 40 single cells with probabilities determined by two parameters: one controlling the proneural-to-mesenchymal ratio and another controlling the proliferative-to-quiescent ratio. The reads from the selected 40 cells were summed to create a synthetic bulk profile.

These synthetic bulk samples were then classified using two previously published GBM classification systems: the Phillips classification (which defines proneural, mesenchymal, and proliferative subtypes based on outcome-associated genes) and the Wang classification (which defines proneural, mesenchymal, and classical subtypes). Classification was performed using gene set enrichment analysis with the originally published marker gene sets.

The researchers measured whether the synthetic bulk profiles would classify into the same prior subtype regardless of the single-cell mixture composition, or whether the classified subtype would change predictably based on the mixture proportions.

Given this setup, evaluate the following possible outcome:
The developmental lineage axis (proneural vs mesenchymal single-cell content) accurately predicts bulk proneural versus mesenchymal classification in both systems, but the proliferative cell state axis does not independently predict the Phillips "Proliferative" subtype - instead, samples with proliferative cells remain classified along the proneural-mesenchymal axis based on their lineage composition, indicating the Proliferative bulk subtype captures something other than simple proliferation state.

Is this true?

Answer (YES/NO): NO